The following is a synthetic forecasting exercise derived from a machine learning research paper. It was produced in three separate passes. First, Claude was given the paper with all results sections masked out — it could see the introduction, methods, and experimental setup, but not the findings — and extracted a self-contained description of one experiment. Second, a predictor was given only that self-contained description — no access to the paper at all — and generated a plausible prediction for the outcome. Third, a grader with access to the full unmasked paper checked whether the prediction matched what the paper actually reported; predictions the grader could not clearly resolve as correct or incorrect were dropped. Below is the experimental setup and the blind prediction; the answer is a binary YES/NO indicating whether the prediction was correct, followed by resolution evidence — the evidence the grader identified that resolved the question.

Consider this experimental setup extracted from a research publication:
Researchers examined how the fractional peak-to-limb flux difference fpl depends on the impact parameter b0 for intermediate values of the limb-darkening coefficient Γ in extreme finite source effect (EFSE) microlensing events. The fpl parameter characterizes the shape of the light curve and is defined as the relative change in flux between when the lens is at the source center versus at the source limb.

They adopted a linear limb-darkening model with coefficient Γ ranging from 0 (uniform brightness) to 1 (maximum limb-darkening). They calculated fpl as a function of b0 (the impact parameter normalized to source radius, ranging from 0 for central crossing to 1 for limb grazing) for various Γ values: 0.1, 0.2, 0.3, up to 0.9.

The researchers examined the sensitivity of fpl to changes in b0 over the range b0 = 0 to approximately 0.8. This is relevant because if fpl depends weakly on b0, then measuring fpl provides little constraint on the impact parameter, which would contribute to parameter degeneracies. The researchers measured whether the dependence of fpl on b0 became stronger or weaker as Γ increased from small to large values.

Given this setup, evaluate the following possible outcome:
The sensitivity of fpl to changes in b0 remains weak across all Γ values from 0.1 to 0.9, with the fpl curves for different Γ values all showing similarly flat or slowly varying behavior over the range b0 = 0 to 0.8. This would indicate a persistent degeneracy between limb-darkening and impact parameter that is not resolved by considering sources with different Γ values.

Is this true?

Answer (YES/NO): NO